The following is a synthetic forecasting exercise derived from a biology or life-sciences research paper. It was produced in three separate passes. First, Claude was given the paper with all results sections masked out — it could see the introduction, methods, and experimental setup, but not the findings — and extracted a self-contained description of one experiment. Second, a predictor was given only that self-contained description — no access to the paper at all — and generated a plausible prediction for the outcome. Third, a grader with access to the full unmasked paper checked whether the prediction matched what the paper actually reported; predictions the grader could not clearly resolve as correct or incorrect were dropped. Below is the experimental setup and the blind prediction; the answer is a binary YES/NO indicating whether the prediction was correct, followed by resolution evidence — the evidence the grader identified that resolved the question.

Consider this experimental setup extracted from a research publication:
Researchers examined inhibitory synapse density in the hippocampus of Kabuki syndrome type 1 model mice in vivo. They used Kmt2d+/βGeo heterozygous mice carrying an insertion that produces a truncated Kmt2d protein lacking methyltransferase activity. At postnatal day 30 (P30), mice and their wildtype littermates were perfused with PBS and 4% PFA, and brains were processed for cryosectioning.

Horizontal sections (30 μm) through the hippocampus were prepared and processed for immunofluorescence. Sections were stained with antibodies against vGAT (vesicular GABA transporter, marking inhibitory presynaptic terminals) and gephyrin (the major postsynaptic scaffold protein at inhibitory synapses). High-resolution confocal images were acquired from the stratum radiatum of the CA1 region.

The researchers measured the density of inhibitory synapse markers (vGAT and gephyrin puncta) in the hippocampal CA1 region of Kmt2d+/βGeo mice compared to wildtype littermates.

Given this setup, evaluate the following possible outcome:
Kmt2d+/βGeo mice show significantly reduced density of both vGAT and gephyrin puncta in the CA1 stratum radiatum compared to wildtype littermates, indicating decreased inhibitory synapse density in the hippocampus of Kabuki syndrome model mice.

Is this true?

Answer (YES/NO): NO